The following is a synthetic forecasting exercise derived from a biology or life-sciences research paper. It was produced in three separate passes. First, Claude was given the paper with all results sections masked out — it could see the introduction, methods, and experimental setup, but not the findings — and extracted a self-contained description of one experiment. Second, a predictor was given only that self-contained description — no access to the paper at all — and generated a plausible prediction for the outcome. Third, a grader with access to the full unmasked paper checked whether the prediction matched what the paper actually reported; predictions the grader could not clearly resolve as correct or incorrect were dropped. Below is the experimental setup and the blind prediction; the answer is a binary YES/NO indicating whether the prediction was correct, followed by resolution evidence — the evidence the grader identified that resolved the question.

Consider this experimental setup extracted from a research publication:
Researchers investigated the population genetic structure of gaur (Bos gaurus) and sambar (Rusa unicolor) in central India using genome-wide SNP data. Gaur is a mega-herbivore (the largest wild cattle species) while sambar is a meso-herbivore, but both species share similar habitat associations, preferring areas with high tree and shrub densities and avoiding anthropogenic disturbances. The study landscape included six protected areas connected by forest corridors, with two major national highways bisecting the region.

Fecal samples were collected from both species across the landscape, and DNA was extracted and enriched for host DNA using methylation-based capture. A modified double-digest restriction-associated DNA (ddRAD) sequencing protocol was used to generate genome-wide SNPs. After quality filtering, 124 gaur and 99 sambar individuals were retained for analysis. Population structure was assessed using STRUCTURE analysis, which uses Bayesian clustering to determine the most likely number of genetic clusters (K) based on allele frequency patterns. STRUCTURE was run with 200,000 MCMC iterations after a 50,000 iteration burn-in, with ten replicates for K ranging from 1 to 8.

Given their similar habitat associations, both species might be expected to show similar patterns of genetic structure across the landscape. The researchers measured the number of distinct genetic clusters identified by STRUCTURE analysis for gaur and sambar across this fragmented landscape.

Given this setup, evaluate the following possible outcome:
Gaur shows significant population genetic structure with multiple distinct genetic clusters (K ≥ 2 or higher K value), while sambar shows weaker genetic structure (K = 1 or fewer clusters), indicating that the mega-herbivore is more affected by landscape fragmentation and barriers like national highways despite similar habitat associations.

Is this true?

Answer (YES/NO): NO